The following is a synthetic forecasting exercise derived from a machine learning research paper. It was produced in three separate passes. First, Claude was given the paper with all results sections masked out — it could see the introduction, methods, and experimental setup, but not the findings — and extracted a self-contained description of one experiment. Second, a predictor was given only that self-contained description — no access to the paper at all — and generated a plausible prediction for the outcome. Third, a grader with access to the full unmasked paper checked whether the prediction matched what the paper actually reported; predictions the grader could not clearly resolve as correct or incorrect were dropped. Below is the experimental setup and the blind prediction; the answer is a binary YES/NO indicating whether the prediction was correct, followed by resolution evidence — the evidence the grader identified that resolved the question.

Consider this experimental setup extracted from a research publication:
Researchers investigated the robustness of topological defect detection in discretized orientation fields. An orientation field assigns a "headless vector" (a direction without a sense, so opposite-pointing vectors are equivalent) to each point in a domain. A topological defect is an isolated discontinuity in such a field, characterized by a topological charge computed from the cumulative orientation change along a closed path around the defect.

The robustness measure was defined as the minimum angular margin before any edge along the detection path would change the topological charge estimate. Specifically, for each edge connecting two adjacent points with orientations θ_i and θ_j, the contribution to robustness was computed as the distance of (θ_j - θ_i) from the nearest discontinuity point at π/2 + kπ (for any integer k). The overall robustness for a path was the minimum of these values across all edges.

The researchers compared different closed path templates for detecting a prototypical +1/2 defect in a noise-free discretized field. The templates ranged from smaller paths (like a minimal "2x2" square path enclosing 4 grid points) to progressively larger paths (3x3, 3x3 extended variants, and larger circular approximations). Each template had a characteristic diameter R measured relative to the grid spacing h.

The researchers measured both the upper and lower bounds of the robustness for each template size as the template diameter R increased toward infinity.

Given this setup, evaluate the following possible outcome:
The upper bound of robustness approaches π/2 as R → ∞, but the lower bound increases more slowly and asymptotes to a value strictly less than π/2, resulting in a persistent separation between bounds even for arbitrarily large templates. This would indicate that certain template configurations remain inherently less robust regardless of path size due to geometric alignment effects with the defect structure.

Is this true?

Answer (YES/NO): NO